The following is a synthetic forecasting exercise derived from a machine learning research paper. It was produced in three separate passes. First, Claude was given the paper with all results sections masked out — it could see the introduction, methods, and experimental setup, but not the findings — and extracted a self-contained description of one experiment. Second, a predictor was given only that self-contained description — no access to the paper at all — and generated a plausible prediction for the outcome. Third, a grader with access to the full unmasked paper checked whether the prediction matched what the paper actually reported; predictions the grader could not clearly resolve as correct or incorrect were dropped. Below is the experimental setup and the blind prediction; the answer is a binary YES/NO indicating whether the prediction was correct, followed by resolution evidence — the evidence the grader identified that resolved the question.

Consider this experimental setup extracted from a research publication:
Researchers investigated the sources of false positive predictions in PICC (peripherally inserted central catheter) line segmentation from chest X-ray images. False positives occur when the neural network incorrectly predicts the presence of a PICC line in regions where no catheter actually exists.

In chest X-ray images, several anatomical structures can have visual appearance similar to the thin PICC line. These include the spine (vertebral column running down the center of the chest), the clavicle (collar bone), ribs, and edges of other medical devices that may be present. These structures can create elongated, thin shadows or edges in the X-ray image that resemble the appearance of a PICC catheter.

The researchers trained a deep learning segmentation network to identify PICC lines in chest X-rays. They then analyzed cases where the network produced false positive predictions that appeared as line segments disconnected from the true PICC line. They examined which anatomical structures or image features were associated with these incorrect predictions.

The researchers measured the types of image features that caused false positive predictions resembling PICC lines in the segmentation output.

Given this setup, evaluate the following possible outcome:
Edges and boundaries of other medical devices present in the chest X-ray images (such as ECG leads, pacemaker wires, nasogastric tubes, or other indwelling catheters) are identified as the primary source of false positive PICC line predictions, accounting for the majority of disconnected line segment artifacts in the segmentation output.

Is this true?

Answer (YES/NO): NO